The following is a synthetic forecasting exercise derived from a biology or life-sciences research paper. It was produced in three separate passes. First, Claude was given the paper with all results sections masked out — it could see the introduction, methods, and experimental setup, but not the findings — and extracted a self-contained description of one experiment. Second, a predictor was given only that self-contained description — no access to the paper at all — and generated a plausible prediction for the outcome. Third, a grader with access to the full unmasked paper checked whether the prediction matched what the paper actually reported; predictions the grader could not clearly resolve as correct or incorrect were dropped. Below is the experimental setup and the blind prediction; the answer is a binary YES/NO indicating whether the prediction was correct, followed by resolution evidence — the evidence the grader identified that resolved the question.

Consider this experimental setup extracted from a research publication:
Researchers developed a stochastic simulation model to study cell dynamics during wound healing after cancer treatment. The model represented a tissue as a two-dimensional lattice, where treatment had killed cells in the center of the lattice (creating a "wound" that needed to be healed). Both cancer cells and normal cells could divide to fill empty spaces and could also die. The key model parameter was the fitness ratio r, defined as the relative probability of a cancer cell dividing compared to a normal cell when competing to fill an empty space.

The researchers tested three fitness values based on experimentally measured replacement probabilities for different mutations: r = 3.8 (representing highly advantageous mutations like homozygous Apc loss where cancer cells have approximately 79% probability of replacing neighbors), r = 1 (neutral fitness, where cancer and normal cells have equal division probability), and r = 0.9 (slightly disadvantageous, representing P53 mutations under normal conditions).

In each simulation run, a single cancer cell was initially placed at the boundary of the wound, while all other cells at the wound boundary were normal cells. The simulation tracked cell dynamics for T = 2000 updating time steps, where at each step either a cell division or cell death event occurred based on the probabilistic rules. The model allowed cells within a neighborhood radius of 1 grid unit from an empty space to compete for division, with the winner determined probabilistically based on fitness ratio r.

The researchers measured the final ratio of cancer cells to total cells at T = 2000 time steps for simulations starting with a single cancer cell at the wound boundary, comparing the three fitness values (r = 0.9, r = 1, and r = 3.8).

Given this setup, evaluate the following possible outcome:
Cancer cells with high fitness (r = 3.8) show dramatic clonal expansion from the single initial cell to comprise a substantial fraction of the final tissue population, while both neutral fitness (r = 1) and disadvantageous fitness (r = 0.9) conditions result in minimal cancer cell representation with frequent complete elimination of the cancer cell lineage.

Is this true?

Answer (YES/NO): YES